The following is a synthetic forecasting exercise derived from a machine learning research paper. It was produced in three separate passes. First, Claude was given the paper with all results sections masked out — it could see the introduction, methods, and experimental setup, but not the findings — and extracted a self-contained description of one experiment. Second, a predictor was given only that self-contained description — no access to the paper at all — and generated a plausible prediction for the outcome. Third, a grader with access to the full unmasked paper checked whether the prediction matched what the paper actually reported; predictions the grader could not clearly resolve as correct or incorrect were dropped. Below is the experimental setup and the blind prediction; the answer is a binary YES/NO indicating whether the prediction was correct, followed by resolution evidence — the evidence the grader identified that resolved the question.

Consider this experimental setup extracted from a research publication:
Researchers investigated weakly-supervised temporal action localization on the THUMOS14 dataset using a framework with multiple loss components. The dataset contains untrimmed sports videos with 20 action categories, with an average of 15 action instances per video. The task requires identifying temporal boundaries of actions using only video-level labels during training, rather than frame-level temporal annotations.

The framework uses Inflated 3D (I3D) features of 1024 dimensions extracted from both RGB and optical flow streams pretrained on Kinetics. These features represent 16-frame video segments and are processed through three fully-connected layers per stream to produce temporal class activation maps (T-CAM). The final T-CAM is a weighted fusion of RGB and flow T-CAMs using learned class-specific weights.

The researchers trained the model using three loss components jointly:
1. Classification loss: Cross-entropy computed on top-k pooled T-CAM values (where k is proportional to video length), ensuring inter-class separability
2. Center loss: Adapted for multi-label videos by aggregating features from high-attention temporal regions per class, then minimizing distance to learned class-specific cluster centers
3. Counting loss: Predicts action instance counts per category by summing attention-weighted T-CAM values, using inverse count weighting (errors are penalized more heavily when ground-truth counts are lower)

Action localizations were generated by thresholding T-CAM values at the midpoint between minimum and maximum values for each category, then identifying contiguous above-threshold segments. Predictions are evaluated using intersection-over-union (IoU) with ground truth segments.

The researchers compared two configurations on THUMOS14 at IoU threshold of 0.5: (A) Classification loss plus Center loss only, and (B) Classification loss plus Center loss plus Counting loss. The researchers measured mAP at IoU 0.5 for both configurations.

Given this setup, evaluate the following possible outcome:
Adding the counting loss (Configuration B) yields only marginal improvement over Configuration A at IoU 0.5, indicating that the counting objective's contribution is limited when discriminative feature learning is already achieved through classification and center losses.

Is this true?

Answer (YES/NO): NO